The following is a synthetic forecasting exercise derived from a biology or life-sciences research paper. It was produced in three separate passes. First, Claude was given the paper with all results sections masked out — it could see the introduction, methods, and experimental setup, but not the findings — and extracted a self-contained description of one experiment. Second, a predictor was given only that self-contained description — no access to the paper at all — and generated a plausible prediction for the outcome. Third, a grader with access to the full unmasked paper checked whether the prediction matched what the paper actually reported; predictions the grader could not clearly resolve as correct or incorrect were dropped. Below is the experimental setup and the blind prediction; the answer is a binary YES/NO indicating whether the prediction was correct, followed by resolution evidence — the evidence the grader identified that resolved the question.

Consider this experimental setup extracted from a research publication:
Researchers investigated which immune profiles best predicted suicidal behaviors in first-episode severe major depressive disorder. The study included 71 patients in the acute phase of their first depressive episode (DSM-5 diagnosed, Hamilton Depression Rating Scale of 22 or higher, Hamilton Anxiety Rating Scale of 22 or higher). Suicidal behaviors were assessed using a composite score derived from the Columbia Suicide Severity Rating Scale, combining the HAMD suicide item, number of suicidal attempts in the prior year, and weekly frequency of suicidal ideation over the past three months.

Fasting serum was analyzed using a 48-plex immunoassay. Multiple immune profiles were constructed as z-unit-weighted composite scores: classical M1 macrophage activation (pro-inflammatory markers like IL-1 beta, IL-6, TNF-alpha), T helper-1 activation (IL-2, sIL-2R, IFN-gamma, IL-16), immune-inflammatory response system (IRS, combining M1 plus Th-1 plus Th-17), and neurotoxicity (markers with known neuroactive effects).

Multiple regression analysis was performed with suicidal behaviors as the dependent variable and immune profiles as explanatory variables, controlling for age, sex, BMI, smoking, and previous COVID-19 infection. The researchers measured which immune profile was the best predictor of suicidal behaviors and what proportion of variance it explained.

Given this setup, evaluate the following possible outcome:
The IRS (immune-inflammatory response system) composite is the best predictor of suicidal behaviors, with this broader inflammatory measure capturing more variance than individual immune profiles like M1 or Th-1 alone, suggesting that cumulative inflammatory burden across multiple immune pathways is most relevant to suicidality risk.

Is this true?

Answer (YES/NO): NO